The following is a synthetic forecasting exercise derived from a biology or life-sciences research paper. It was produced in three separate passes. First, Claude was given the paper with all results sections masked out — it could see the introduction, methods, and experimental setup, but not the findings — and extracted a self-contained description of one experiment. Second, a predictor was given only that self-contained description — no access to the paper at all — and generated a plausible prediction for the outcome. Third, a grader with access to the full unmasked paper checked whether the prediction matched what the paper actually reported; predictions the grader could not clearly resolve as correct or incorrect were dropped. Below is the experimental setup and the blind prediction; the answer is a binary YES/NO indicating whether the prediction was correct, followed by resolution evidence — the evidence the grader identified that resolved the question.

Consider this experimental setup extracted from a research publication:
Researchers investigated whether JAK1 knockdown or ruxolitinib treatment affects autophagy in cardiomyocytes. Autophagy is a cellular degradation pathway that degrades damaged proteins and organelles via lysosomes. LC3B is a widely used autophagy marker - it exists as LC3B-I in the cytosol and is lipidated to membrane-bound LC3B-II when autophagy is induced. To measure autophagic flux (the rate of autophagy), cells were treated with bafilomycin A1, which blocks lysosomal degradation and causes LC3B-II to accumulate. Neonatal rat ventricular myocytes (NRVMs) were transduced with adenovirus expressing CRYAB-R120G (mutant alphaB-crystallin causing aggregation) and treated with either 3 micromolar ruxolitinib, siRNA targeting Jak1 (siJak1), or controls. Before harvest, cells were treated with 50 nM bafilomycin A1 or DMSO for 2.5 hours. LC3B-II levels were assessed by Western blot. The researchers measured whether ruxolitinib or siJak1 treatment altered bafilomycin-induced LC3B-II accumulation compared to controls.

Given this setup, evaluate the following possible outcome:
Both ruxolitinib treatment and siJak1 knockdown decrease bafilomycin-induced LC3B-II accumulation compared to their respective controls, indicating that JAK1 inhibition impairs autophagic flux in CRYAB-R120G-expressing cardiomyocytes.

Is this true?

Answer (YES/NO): NO